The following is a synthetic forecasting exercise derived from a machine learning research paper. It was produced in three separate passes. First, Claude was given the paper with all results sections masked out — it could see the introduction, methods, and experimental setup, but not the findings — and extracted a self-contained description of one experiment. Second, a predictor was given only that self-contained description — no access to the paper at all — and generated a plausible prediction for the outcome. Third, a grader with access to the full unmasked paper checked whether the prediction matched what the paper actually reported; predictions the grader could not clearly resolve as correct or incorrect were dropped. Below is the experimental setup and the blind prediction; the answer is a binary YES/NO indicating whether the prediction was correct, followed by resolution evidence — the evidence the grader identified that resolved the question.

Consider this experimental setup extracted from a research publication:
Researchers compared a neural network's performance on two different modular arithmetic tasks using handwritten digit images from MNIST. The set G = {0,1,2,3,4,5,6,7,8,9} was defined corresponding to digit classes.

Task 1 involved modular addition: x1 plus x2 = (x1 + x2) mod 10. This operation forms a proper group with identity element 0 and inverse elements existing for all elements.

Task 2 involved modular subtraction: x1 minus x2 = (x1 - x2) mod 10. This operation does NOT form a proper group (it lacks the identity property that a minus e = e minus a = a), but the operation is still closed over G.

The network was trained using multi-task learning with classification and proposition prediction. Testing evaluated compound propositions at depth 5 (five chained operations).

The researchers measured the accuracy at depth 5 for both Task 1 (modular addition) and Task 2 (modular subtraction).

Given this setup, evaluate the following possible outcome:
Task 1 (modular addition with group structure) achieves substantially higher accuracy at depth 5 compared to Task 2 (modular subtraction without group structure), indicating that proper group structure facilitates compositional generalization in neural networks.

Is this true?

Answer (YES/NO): NO